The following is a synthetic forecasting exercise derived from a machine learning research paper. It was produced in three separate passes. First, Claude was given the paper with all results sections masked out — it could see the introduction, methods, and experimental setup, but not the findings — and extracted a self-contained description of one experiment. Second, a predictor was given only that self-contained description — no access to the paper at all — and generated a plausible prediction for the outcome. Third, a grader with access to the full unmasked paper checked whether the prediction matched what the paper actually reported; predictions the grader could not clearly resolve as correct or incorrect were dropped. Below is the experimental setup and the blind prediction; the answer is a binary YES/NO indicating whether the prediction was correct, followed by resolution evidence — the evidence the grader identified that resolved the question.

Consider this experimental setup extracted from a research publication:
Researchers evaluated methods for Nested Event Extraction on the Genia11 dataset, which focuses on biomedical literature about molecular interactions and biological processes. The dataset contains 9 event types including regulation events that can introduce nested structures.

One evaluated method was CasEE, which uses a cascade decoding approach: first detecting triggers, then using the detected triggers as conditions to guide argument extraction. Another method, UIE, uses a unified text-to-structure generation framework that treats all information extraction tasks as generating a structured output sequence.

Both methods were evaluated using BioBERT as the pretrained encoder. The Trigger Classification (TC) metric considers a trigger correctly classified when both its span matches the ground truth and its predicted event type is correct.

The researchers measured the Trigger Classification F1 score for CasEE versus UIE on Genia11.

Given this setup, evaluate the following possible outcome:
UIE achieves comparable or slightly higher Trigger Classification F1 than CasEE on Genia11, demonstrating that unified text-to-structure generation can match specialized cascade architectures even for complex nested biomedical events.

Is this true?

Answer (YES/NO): YES